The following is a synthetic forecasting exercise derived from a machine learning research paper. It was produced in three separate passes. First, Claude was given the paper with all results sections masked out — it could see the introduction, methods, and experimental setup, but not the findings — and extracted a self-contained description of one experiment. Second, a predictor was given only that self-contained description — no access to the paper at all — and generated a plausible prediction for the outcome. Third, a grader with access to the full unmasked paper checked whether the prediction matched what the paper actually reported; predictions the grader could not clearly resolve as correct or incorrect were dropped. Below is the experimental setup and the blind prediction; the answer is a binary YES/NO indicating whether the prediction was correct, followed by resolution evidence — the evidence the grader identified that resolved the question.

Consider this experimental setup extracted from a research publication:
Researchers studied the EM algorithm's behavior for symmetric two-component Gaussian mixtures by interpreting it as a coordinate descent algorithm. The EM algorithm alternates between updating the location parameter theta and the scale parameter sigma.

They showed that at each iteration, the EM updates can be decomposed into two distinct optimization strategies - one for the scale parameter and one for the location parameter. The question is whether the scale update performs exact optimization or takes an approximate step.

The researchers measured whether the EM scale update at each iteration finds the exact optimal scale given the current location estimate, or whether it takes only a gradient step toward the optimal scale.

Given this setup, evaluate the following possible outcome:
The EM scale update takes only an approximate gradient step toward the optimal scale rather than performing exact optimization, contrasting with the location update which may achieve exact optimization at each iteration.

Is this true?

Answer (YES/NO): NO